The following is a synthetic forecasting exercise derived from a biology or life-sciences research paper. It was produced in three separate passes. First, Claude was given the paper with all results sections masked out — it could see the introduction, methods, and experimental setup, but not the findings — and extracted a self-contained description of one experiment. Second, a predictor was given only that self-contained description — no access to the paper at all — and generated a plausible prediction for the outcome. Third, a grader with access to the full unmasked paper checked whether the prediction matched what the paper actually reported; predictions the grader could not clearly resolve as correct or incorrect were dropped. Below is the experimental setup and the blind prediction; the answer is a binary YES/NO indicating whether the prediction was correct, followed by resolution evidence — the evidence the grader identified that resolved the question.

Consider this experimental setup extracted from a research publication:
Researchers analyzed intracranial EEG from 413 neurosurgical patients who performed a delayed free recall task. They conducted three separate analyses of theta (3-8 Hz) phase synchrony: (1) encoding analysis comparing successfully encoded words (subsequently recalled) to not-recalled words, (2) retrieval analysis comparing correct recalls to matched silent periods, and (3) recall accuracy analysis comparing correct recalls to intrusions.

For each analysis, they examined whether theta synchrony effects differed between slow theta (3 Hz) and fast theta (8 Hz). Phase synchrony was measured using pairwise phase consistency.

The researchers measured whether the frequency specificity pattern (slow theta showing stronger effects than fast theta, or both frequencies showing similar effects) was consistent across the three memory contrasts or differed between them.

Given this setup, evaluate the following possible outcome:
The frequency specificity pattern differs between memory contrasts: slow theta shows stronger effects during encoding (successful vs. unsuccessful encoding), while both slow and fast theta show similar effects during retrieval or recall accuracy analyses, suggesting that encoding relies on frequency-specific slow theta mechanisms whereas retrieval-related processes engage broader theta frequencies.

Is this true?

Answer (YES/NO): NO